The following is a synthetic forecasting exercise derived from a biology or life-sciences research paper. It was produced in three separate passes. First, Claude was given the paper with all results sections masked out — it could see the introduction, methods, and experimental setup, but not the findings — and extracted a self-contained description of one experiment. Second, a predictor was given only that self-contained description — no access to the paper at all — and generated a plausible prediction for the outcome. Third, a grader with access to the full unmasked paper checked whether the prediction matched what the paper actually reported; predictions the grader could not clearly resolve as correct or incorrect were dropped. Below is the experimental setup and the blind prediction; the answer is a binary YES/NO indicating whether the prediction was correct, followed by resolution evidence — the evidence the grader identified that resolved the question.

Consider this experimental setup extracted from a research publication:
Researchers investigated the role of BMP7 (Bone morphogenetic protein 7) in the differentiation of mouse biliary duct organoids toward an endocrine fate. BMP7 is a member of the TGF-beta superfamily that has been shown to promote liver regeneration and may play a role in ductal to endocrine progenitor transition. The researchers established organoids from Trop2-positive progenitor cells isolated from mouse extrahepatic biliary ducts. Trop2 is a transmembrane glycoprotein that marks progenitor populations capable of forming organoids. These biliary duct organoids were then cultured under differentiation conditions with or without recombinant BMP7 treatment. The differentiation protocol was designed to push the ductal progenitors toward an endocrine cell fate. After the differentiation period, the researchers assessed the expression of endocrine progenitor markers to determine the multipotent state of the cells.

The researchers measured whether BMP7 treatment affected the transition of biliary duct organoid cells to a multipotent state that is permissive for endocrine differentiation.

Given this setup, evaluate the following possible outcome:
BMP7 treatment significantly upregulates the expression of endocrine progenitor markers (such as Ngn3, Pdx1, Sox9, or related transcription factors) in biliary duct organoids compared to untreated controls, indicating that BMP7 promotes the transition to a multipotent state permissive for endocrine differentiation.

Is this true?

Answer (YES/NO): YES